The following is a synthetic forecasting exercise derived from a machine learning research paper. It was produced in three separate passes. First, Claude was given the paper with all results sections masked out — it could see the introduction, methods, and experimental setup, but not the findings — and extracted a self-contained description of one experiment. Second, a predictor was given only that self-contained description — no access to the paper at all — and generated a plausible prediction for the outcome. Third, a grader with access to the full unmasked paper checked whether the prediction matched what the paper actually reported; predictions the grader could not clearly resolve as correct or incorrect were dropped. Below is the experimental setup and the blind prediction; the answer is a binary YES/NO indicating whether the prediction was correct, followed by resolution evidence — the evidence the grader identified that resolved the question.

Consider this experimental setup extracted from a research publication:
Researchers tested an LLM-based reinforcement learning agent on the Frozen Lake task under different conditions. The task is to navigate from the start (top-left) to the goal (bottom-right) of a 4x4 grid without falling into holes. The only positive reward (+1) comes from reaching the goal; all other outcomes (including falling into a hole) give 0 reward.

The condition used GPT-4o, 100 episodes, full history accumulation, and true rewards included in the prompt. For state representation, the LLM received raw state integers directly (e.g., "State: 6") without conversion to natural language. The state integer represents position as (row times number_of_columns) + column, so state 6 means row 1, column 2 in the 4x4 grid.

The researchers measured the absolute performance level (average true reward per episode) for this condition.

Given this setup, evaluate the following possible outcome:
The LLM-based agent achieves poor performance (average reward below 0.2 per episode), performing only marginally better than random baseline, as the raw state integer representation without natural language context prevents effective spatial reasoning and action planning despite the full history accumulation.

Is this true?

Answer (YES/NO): NO